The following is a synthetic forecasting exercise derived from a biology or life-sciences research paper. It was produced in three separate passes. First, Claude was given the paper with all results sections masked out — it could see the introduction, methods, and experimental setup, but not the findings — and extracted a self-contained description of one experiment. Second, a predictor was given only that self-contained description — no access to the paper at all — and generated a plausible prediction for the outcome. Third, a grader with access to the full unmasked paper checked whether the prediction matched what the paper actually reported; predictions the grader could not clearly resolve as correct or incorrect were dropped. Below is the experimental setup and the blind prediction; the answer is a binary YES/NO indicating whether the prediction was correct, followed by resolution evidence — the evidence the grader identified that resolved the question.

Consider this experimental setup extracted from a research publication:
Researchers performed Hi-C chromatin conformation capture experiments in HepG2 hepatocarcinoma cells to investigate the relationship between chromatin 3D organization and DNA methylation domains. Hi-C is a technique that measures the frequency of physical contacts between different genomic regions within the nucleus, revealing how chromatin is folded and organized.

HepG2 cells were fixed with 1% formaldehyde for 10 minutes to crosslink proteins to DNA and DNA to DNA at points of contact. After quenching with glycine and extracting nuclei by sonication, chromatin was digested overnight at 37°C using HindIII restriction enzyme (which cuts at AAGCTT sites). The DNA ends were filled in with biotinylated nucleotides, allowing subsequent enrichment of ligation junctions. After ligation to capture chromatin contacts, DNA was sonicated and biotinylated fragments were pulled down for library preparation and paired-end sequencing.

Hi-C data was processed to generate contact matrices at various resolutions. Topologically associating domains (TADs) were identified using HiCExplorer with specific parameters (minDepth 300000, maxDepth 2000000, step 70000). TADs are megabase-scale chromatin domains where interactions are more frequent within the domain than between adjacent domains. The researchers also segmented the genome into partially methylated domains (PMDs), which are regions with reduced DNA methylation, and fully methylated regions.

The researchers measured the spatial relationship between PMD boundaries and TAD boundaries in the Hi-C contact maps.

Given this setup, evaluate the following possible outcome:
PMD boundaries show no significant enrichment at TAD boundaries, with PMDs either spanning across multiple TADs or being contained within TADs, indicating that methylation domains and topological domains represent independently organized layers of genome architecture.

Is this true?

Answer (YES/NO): NO